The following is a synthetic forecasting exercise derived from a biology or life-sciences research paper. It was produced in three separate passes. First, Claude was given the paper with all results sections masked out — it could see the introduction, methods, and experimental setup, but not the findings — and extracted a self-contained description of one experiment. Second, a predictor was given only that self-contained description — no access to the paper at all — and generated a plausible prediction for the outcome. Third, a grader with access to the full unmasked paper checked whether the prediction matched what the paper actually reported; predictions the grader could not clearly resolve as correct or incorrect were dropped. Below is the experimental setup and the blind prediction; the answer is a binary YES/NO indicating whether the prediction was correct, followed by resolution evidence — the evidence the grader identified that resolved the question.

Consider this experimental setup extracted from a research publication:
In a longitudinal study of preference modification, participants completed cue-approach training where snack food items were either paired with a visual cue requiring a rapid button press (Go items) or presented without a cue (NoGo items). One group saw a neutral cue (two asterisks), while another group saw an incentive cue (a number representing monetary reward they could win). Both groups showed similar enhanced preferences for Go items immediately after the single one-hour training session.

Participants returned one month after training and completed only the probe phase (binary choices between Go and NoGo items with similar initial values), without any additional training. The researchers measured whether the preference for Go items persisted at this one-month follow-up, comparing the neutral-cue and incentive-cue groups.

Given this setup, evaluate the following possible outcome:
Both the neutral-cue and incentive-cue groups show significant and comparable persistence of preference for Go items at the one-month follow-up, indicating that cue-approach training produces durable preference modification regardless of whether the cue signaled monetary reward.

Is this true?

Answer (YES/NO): NO